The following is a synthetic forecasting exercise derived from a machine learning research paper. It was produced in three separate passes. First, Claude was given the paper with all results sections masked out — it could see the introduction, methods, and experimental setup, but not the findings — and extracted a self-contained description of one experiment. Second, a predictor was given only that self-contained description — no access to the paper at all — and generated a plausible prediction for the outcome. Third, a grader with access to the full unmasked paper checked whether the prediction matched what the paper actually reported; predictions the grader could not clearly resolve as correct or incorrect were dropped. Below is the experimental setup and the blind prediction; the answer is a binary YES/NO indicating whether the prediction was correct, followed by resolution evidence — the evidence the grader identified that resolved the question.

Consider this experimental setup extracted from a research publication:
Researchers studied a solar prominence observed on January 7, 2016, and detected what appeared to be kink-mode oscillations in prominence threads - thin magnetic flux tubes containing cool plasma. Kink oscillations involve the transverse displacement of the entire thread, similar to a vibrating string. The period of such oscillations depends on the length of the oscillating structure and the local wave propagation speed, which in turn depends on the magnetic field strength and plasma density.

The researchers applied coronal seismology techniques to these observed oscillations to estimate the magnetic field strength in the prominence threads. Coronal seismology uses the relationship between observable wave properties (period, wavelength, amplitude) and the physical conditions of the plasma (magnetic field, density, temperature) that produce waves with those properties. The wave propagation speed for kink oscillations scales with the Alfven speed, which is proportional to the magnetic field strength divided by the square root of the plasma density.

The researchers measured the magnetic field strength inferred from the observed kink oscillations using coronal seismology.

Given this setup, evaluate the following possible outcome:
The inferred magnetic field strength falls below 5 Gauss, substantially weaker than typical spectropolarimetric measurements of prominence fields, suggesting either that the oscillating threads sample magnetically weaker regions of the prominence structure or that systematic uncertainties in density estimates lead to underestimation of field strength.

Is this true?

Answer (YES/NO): NO